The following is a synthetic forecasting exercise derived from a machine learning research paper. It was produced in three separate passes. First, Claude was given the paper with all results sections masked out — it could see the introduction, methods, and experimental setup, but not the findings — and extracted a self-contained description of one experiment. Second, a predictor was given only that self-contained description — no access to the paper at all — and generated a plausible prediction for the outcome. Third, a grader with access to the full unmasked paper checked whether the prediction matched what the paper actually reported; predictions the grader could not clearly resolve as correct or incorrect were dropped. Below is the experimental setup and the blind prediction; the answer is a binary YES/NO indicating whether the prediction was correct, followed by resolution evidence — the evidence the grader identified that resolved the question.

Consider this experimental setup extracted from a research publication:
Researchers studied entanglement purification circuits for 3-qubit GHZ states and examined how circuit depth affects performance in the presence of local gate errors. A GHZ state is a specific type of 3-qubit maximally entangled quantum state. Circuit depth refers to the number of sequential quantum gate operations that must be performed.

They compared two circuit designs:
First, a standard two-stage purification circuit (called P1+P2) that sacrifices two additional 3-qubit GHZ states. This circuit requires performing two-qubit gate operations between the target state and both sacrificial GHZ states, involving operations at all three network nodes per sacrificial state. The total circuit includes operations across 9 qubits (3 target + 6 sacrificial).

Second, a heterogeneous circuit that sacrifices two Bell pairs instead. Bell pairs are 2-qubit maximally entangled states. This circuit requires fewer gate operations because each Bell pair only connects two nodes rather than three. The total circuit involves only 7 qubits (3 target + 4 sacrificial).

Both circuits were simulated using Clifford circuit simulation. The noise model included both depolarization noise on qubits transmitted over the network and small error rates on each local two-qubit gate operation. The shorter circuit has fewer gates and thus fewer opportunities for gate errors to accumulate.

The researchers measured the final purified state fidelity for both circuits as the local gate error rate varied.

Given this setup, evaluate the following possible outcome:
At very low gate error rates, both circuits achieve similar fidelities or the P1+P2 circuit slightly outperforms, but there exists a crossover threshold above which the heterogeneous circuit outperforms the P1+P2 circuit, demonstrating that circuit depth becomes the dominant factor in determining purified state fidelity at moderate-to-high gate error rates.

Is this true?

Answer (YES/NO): NO